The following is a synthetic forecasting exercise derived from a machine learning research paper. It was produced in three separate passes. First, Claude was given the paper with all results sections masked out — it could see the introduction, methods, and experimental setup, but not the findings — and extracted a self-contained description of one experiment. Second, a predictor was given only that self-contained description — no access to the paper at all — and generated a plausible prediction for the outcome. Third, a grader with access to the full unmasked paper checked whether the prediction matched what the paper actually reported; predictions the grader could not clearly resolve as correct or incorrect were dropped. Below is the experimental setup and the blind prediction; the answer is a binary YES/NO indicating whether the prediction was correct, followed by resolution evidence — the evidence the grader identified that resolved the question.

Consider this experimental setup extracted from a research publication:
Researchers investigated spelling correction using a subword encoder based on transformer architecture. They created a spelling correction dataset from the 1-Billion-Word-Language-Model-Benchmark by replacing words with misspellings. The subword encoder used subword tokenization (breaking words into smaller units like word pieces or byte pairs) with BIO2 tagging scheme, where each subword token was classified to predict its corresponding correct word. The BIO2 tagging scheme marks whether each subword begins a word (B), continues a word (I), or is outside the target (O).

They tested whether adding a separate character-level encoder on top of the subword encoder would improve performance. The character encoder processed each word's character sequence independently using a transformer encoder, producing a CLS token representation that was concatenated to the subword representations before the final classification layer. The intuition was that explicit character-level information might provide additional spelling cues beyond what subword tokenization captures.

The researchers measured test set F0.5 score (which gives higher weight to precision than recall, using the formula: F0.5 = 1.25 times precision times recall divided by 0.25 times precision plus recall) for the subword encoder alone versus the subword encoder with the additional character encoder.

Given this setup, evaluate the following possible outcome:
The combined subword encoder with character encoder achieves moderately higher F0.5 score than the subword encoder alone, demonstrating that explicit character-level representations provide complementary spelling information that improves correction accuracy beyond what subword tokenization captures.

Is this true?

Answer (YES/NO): NO